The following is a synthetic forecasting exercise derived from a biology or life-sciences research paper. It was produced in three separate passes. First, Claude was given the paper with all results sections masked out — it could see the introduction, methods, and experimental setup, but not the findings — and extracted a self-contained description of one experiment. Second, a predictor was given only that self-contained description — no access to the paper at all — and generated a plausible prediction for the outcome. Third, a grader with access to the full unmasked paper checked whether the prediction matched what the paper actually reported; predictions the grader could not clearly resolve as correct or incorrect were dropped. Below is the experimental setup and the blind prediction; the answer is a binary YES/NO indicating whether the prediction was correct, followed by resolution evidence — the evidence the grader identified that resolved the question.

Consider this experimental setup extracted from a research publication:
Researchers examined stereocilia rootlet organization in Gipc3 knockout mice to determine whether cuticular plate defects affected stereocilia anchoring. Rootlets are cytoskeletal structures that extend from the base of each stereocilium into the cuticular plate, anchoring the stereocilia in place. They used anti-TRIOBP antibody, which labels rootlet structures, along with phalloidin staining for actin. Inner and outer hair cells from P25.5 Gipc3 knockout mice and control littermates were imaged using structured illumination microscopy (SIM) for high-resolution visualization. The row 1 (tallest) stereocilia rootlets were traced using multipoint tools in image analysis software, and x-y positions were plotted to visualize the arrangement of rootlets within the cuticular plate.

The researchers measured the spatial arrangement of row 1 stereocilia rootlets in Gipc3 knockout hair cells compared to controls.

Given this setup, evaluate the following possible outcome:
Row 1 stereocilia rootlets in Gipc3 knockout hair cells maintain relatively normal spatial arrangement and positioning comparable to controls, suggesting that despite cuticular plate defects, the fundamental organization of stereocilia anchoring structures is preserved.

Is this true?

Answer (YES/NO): NO